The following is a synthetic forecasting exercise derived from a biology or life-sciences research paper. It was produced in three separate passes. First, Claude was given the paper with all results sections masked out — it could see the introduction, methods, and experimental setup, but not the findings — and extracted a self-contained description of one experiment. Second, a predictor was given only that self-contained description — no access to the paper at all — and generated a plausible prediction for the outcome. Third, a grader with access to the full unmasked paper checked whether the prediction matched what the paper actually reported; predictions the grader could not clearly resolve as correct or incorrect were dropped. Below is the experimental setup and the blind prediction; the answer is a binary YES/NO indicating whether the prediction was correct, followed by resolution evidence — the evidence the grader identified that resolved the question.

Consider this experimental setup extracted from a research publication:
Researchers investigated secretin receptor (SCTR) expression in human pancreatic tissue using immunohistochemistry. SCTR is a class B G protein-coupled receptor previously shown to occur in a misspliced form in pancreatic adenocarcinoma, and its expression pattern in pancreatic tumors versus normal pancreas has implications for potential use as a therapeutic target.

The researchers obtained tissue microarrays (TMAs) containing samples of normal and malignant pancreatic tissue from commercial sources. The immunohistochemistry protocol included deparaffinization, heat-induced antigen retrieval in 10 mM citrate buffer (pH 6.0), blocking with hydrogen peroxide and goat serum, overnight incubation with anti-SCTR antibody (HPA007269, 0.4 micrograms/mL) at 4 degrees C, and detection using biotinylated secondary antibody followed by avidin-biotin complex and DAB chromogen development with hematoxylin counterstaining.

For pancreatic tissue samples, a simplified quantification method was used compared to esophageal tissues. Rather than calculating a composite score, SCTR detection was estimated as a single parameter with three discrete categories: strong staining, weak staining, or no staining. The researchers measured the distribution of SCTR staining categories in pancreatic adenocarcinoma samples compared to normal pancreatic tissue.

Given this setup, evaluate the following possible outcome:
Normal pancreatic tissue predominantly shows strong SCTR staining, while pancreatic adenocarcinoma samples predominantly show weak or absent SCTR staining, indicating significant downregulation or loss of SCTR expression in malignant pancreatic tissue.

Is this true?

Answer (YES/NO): NO